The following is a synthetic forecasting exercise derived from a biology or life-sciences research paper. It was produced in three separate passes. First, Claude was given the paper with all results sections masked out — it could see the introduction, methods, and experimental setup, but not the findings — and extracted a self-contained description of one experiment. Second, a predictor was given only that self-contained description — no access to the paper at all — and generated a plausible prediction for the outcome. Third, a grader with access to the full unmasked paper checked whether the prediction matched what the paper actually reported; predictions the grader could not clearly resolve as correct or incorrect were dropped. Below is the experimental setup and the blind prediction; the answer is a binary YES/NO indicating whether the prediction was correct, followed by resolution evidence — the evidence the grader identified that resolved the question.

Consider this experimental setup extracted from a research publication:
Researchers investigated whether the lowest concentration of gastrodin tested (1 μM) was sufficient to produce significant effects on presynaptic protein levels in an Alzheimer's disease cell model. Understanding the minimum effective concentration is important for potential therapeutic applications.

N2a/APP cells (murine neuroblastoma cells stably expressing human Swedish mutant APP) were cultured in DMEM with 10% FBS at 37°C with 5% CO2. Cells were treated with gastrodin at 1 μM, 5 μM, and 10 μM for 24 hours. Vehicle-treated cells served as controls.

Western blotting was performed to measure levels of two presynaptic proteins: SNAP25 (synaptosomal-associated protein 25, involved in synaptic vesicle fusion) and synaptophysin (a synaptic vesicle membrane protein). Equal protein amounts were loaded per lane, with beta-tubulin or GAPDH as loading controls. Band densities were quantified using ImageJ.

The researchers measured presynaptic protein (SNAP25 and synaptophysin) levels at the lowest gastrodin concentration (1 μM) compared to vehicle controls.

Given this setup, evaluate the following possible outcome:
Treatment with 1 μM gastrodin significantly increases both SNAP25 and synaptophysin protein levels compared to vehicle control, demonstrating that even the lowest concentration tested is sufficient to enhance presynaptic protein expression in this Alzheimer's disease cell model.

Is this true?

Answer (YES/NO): NO